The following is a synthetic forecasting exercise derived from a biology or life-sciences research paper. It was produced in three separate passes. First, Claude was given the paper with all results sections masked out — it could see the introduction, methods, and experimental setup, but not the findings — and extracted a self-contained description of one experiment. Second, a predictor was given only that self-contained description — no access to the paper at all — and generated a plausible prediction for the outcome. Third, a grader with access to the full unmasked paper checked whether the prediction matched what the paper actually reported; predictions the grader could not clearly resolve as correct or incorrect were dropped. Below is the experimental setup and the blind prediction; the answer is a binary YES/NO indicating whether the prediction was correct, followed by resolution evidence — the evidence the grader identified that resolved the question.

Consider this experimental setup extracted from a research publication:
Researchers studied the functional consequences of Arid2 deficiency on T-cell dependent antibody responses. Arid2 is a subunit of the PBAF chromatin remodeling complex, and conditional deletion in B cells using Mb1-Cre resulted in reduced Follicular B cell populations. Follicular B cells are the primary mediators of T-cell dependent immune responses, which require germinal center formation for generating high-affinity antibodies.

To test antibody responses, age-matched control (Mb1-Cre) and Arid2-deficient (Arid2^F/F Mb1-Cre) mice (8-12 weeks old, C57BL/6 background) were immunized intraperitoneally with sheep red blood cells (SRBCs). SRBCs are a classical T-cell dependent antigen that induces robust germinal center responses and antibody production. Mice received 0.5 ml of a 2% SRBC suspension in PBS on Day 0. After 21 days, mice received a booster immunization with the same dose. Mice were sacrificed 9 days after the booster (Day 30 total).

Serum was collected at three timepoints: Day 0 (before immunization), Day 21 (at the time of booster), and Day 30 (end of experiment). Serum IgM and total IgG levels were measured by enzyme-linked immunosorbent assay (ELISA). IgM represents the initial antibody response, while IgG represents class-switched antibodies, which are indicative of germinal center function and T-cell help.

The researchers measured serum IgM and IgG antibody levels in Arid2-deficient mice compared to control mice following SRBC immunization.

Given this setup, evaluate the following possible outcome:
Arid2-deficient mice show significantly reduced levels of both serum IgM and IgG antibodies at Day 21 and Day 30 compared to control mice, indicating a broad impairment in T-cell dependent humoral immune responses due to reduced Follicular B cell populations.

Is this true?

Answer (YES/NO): NO